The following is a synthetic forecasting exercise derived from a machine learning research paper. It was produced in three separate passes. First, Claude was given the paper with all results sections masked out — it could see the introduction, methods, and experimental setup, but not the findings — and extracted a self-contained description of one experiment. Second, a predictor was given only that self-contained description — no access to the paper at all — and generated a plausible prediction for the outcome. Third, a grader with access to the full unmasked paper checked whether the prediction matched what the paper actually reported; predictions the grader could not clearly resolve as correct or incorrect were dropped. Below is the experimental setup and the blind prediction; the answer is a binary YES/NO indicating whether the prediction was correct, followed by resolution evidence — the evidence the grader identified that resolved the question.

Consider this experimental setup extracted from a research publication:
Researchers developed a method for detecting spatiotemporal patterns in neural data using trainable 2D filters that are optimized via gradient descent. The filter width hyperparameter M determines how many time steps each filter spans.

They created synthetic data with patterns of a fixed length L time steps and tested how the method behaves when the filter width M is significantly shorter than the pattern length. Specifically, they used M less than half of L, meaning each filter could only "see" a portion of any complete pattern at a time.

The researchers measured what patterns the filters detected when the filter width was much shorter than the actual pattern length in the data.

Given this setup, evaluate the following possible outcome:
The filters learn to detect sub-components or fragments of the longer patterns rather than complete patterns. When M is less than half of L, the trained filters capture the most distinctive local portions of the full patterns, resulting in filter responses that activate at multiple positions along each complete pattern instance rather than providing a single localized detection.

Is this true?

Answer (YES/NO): NO